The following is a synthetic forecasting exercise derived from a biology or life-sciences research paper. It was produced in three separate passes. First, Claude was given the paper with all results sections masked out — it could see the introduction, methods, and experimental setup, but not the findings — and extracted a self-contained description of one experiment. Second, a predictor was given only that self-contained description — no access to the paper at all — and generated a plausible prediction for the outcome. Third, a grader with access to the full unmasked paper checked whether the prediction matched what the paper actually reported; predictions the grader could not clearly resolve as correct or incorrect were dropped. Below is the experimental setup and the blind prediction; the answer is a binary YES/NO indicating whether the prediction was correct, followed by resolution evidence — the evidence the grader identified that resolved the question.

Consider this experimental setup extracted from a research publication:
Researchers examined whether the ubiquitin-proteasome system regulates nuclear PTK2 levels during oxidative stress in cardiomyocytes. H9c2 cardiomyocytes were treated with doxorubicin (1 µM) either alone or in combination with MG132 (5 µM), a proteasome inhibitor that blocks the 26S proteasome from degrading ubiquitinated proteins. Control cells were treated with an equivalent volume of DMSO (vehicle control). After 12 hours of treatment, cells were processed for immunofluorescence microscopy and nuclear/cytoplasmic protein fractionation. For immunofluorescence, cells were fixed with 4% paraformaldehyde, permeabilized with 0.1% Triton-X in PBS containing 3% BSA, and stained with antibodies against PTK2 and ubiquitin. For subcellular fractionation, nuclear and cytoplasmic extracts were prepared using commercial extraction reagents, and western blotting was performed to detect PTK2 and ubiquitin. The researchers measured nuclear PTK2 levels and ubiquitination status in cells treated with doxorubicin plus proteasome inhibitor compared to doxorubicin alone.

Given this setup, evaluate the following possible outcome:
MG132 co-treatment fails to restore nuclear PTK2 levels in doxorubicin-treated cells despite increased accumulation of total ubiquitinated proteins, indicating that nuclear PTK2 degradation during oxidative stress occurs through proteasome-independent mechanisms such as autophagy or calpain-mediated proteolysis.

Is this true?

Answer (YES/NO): NO